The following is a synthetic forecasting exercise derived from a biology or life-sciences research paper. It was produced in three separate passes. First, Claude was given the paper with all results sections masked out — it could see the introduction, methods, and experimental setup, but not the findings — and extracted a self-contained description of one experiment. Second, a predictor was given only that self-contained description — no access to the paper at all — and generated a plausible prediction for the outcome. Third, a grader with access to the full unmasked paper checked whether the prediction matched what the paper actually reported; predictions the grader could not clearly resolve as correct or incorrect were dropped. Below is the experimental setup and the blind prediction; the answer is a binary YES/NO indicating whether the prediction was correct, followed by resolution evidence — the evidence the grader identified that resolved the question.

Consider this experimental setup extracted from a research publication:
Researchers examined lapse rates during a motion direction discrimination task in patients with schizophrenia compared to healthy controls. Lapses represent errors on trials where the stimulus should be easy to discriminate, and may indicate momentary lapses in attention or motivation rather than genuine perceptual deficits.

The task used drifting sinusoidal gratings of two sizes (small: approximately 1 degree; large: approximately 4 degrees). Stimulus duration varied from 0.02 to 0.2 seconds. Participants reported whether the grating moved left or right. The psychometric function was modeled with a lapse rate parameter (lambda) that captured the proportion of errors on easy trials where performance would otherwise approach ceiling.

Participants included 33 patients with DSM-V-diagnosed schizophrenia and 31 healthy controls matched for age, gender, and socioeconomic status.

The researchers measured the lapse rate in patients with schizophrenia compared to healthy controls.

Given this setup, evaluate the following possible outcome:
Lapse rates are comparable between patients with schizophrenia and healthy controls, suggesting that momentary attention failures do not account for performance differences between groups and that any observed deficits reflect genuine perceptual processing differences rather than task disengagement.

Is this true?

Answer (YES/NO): NO